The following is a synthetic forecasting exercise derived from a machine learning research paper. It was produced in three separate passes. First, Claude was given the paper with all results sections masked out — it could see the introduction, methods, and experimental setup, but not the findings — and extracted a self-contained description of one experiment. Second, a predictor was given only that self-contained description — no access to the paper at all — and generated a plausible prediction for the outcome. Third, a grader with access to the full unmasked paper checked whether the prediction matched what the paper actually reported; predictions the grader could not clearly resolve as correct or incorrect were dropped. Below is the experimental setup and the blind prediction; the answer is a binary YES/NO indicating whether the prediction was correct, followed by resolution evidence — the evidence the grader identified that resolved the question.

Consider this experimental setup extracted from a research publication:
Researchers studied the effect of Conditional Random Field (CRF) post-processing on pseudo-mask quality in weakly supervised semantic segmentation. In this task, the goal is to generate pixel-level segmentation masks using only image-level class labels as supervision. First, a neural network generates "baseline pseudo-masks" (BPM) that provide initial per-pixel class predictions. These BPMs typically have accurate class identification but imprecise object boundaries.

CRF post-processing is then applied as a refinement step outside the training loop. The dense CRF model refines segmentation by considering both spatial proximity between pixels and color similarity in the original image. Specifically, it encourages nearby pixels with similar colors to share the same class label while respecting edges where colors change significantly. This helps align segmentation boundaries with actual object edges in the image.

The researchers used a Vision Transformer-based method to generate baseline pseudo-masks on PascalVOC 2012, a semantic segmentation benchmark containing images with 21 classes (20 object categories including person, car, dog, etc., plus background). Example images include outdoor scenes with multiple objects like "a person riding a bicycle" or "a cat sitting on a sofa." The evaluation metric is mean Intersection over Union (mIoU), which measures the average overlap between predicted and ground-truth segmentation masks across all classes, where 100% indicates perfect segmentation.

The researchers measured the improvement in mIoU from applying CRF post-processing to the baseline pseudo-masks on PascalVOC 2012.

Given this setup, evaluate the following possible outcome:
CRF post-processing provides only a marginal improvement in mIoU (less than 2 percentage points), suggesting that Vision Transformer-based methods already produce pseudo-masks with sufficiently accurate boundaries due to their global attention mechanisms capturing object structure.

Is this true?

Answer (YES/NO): NO